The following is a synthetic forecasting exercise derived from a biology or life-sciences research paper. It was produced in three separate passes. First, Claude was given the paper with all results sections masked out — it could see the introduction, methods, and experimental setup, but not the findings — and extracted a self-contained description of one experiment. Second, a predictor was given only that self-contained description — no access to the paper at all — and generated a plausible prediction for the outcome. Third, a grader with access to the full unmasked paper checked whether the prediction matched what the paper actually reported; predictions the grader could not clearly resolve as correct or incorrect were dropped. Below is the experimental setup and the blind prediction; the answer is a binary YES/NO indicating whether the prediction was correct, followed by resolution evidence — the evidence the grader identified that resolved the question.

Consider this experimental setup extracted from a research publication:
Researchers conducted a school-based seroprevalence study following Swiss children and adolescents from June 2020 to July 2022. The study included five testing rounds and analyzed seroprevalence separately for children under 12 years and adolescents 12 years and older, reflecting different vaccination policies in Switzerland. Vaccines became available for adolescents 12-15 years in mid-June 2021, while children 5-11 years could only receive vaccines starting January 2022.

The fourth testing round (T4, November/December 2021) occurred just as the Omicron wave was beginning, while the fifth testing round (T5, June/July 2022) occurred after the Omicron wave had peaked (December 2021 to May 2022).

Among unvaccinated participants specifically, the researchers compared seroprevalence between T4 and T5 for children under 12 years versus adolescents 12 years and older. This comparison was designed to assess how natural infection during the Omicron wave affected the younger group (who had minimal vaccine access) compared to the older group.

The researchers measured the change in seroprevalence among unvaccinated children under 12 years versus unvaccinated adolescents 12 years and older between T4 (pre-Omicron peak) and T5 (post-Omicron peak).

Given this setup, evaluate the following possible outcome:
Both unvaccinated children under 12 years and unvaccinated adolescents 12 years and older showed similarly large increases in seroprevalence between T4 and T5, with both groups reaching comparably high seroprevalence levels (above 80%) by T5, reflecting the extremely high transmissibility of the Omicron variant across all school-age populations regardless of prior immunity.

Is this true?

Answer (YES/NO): NO